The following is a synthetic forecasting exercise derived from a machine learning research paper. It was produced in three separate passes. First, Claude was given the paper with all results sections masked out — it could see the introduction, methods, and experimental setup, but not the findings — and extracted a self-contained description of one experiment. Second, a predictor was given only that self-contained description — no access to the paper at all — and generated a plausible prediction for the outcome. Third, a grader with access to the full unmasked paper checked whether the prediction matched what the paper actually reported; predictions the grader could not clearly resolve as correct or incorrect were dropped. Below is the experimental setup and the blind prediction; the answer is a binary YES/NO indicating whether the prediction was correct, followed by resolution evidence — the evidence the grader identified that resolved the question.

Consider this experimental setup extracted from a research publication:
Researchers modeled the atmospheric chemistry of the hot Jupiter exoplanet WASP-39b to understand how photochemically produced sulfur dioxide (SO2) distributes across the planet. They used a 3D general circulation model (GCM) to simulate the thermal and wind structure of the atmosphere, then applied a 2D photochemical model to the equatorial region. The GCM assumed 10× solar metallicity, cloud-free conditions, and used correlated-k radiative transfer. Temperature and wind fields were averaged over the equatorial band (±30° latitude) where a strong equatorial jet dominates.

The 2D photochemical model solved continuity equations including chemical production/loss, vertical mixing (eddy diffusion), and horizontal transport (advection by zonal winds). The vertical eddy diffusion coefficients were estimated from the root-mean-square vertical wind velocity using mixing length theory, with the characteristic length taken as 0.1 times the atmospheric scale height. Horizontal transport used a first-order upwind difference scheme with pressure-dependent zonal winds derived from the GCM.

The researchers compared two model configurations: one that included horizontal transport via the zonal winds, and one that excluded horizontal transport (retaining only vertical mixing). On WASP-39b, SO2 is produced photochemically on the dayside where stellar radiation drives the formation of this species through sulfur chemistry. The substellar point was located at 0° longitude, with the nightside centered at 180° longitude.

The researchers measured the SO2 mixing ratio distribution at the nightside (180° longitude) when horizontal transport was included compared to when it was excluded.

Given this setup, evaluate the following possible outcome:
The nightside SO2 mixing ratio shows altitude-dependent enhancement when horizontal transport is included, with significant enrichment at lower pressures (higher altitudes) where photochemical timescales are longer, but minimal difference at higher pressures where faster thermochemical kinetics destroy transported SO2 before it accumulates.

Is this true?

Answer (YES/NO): NO